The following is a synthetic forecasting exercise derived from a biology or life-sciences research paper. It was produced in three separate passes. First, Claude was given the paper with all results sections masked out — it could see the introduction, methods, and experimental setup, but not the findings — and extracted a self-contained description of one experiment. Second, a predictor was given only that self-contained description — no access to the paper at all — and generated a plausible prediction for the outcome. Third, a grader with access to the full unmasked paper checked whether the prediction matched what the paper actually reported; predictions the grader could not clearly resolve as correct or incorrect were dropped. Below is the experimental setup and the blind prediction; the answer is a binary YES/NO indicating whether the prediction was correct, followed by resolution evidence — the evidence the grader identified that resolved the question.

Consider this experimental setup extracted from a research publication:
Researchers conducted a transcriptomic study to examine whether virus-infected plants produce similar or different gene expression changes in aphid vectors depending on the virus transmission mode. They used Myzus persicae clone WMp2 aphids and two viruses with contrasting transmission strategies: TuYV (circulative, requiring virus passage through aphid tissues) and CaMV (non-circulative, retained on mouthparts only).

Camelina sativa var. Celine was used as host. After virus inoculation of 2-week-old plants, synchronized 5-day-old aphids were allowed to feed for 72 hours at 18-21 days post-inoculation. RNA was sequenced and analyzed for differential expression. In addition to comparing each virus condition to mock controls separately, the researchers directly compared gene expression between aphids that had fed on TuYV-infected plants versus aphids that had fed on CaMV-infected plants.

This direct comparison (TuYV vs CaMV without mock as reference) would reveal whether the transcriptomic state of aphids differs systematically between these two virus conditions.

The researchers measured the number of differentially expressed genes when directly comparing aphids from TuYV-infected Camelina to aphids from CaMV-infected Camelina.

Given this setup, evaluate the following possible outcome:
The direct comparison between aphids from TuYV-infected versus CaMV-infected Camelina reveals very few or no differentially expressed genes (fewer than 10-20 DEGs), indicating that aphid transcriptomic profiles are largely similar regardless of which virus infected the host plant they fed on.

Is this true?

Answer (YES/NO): NO